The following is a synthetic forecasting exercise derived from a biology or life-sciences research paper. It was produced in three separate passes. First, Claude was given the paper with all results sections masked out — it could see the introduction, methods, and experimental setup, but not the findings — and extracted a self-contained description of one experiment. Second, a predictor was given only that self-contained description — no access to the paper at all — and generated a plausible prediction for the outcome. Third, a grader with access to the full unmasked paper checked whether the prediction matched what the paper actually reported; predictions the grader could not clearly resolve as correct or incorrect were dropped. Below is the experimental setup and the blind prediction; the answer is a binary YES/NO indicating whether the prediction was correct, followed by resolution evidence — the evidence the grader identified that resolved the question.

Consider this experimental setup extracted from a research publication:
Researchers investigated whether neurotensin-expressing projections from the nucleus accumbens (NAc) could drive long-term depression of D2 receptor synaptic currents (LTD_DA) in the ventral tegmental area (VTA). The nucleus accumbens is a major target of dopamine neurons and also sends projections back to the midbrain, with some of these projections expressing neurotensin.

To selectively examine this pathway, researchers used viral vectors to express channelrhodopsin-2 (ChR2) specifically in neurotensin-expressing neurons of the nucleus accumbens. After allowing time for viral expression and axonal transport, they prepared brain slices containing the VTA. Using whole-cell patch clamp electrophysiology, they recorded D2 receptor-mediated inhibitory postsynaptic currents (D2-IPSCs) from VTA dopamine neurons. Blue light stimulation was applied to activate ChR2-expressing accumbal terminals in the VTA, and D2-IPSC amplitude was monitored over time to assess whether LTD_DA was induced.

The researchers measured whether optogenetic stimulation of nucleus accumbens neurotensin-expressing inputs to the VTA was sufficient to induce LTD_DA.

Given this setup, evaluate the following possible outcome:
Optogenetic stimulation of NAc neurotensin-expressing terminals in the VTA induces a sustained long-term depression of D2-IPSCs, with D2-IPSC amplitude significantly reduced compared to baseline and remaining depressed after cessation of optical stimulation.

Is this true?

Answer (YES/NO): NO